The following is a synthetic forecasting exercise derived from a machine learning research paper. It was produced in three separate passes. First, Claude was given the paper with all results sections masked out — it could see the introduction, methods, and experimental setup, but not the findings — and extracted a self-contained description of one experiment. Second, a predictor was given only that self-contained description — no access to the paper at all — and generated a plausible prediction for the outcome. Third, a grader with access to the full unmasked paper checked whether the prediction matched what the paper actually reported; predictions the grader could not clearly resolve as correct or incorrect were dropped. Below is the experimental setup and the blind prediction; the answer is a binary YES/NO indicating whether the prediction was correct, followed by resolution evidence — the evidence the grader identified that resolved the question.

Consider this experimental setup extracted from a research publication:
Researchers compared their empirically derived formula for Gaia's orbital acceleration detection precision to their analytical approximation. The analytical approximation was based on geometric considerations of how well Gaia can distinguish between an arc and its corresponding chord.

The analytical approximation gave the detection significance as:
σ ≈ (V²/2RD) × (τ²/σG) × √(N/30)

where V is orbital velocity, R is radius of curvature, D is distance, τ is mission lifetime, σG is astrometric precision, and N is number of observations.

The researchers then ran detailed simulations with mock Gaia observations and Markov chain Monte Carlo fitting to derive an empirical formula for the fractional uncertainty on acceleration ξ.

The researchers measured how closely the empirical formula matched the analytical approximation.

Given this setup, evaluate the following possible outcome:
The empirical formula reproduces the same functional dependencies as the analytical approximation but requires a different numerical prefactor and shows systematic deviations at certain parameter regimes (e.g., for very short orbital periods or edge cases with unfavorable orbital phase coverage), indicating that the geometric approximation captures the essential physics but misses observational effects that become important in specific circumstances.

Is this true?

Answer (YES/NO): NO